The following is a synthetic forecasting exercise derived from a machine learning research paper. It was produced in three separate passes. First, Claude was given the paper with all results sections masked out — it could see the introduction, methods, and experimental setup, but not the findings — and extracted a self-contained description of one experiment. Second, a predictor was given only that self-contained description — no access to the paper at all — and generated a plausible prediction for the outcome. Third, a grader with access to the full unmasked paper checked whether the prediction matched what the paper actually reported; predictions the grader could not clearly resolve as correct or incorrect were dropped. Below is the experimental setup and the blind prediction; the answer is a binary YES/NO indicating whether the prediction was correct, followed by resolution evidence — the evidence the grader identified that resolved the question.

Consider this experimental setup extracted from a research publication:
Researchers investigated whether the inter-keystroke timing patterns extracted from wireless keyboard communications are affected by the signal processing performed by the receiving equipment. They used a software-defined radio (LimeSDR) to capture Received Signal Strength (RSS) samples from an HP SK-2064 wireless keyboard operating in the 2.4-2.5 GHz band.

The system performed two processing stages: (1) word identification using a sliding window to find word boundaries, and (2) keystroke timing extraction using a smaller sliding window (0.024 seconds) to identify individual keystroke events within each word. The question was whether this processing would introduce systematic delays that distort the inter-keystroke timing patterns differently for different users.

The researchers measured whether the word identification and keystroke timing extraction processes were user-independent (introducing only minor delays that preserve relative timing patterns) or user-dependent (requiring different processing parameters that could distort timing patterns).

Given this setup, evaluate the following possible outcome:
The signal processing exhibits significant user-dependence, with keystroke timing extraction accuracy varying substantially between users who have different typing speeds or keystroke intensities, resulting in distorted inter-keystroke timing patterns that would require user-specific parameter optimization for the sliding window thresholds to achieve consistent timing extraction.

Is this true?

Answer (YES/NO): NO